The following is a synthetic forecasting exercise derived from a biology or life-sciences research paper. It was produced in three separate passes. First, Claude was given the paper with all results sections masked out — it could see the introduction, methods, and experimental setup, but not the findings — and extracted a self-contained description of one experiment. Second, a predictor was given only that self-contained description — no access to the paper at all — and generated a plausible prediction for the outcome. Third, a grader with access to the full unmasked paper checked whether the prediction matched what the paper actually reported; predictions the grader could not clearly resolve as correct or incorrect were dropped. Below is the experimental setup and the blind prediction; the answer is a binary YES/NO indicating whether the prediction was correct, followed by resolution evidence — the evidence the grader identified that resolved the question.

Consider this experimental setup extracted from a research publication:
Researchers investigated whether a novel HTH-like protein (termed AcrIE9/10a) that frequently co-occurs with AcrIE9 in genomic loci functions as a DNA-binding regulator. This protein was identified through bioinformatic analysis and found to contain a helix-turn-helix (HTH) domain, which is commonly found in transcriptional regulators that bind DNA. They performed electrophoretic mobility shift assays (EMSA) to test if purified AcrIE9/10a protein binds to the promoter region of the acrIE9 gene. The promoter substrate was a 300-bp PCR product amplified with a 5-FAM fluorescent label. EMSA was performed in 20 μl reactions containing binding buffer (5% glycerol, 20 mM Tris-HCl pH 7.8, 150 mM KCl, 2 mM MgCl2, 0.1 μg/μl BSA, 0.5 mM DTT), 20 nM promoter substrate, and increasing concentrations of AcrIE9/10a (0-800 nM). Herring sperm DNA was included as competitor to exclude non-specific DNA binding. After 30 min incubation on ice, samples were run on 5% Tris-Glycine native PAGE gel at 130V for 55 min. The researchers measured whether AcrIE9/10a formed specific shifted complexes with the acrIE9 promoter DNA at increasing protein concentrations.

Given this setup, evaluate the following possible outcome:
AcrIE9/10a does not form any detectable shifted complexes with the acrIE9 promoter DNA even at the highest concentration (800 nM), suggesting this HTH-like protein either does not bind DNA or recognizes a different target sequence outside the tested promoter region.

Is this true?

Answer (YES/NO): NO